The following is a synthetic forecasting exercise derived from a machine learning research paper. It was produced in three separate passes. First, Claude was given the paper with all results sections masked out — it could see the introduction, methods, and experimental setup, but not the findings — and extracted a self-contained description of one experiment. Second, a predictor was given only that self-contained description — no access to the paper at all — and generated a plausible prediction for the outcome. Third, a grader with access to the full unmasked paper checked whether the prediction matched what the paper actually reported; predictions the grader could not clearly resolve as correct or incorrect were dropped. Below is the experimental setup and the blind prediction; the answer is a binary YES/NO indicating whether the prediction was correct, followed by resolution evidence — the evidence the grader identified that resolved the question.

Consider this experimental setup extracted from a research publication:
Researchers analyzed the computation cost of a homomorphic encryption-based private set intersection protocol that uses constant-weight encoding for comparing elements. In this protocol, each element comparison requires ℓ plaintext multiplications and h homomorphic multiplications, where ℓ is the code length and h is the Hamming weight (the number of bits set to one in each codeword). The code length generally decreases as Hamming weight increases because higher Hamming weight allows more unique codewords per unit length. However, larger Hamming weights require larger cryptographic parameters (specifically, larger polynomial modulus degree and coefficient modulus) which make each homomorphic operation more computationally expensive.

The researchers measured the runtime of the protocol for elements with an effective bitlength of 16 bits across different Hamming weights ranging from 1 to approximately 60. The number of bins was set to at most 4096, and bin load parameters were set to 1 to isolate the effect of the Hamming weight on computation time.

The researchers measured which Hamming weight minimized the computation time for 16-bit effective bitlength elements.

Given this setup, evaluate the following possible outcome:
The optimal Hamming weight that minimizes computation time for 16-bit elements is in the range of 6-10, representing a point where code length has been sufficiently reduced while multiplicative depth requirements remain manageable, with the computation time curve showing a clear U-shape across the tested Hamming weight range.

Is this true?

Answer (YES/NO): NO